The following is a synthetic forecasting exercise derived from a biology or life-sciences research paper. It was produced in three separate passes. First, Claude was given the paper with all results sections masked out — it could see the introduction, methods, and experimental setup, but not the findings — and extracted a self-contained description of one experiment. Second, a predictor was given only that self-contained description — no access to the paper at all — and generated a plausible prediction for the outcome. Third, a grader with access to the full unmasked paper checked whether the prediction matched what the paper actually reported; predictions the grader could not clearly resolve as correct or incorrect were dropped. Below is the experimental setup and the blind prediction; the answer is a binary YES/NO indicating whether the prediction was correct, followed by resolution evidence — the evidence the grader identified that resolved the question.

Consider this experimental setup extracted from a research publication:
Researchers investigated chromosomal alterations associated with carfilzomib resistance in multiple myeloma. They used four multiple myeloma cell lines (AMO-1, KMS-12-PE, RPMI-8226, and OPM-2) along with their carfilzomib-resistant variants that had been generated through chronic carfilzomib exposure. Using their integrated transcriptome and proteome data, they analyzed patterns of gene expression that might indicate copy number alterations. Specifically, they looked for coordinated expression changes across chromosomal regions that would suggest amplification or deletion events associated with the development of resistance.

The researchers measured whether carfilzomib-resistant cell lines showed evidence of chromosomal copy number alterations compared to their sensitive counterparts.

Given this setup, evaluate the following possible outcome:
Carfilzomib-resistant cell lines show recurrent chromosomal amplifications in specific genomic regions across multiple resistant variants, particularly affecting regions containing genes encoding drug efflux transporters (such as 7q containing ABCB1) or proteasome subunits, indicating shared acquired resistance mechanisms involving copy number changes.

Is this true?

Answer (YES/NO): YES